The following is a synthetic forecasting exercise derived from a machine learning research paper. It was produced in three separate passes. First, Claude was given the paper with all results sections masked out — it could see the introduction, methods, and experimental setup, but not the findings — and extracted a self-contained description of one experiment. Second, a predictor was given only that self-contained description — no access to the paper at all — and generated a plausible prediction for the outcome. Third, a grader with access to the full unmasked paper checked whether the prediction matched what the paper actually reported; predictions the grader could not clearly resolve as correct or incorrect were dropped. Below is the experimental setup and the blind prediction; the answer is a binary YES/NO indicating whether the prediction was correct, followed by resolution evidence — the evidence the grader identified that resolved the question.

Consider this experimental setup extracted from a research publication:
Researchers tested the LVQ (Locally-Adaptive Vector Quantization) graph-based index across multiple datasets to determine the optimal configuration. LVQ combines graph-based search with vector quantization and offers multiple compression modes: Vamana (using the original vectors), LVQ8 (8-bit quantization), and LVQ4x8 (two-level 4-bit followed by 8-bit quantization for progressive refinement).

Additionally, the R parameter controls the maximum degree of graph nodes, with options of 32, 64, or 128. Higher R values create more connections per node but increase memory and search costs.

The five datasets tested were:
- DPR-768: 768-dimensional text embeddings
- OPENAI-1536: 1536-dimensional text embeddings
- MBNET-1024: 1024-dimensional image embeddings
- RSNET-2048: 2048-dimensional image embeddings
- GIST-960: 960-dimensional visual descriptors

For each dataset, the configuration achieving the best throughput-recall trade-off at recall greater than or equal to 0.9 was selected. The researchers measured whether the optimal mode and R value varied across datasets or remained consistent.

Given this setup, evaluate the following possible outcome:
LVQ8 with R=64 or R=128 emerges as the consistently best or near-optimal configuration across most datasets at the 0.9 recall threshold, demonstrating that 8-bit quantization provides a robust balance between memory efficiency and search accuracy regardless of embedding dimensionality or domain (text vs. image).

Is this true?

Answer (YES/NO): NO